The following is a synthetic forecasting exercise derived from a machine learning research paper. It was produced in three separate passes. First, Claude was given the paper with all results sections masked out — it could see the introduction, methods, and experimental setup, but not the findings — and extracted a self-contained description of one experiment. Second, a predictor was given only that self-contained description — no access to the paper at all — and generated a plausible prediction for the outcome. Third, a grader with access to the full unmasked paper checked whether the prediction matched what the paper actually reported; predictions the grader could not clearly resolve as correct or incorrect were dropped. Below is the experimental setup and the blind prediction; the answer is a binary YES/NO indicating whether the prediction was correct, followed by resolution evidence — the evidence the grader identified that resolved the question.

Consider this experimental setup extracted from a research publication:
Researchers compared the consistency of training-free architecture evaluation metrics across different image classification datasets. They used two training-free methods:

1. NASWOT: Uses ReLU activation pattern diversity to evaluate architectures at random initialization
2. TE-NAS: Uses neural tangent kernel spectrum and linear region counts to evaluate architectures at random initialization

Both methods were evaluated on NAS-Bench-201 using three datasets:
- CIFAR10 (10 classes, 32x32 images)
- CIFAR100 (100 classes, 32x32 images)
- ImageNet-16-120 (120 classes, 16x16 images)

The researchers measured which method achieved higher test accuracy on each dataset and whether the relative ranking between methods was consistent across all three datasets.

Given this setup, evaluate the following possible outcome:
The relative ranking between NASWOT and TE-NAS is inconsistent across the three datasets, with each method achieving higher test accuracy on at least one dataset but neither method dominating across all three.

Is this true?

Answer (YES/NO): YES